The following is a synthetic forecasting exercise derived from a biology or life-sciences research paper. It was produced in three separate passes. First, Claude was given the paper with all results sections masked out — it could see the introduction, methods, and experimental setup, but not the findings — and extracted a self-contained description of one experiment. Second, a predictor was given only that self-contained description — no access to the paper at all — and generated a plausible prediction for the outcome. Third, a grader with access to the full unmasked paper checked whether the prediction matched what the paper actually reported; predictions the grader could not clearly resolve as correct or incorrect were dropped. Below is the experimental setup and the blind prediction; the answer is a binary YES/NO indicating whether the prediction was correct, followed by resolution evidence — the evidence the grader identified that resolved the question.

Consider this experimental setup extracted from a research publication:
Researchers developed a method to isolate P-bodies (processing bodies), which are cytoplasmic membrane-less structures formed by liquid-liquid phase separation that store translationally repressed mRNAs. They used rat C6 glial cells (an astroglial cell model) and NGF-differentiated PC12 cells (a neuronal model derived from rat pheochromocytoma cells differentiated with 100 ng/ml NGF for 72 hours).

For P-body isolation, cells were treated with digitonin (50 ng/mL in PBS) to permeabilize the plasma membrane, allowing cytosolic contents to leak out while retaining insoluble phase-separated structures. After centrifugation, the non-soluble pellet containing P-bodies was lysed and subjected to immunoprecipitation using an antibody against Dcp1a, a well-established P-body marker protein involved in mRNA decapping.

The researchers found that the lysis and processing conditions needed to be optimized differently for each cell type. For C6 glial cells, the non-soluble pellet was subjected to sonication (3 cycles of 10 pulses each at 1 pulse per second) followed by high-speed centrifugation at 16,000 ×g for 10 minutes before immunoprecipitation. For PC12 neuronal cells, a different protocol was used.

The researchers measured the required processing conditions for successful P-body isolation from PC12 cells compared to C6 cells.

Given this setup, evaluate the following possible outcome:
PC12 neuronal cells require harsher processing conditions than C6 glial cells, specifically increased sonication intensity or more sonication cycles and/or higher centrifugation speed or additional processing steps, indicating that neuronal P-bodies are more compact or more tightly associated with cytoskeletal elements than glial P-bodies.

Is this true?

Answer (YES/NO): NO